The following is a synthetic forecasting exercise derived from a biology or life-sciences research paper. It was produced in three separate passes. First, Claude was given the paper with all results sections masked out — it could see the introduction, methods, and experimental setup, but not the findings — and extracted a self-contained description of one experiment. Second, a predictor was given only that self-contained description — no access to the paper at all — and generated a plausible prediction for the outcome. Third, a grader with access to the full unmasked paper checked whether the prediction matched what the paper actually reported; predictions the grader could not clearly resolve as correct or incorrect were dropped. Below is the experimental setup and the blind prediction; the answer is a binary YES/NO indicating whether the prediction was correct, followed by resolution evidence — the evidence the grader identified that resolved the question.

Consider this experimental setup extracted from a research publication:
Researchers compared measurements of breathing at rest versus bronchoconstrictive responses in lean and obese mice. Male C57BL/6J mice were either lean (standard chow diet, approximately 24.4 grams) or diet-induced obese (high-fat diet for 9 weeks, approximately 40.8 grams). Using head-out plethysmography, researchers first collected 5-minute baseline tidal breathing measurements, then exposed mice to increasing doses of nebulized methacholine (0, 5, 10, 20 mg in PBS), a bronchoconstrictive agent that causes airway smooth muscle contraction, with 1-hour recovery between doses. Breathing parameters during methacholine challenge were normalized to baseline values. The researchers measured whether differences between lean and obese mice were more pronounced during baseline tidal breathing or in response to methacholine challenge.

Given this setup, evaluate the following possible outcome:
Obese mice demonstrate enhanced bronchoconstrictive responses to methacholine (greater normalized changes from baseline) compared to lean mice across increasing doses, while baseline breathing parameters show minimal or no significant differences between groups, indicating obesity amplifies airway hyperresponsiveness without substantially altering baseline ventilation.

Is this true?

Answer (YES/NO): NO